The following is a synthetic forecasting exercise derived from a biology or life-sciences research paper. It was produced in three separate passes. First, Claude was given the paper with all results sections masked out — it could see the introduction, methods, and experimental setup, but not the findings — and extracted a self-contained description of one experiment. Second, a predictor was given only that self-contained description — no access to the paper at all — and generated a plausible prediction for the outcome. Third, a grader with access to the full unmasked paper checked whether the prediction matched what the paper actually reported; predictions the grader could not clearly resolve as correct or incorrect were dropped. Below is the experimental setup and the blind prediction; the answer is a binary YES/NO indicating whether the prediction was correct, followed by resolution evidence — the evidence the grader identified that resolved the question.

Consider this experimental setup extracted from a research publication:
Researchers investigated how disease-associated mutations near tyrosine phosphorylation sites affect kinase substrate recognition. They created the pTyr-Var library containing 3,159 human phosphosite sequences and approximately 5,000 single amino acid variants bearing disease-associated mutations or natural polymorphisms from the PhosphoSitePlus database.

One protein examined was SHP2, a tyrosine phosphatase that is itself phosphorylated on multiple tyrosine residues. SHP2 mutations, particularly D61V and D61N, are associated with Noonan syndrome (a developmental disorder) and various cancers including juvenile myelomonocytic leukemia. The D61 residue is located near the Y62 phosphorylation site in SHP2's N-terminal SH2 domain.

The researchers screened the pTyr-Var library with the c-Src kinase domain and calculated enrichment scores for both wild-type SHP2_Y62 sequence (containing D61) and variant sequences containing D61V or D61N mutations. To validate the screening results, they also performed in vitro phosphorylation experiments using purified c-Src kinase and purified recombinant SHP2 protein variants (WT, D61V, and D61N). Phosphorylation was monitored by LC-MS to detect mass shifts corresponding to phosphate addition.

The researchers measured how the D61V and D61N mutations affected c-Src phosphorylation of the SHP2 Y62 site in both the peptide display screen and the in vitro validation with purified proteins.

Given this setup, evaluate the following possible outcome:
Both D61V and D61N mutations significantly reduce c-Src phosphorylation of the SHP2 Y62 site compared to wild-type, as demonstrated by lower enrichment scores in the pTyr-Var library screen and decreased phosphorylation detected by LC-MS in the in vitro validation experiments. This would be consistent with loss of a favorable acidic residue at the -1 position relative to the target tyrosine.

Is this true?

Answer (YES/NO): NO